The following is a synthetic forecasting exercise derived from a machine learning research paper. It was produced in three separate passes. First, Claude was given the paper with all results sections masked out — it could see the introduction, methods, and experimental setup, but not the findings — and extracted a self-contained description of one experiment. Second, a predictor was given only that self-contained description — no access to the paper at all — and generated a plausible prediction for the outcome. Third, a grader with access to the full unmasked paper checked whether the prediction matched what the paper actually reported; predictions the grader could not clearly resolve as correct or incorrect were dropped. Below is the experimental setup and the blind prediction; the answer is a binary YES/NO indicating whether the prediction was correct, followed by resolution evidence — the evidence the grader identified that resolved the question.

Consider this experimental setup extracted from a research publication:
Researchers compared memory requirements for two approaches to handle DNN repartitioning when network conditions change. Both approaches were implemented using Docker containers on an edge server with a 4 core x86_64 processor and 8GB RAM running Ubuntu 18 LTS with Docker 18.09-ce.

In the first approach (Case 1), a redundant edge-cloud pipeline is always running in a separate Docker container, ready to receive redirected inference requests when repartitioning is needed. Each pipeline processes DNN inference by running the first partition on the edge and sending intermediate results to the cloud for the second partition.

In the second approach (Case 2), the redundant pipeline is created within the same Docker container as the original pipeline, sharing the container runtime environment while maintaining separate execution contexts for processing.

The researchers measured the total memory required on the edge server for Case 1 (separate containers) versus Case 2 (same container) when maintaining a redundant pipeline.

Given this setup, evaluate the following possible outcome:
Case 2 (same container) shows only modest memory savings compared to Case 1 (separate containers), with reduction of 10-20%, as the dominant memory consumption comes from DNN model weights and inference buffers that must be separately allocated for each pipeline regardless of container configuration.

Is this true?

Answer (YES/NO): NO